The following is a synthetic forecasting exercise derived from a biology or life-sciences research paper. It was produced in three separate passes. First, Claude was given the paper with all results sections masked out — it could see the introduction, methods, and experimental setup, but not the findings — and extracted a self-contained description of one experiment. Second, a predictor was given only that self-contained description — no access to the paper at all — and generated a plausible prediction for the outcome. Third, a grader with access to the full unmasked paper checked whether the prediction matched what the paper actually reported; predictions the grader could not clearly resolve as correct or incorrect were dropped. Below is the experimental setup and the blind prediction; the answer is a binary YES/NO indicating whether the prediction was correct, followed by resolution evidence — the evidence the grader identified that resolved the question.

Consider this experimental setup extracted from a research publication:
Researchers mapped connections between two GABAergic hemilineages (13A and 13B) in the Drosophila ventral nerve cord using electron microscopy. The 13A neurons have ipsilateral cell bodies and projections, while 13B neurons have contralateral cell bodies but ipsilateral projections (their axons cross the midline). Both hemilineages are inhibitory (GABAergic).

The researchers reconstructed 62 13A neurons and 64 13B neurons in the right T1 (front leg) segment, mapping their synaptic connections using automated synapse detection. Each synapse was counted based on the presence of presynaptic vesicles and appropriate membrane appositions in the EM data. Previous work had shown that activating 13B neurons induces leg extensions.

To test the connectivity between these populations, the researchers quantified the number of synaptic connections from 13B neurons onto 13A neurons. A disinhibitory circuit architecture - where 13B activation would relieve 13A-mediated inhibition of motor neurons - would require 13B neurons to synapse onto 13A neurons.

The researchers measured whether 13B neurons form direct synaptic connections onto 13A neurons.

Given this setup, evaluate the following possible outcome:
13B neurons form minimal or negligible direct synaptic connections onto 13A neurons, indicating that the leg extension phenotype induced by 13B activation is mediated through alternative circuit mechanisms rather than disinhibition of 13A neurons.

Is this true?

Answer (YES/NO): NO